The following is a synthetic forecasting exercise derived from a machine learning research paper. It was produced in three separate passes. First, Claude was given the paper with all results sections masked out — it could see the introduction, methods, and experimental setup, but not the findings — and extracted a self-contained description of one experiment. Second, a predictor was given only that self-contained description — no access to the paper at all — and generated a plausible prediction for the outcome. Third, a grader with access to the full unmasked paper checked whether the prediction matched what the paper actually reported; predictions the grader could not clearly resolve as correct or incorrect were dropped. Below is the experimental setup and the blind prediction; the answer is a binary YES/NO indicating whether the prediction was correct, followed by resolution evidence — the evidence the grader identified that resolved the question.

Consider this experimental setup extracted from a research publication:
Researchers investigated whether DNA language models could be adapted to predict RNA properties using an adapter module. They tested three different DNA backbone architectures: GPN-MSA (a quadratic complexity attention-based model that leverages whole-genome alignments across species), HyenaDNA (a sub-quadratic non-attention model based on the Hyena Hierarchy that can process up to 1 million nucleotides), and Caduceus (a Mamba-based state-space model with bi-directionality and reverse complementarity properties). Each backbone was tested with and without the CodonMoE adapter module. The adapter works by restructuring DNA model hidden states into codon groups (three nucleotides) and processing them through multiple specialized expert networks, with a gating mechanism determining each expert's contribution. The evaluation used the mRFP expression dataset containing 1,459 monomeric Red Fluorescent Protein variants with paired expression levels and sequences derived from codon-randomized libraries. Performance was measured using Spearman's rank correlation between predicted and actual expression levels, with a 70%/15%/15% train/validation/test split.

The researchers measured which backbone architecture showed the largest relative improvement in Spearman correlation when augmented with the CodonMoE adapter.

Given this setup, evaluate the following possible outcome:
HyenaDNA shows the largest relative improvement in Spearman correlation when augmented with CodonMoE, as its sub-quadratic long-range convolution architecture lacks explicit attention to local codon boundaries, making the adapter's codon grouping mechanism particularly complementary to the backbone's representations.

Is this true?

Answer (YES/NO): NO